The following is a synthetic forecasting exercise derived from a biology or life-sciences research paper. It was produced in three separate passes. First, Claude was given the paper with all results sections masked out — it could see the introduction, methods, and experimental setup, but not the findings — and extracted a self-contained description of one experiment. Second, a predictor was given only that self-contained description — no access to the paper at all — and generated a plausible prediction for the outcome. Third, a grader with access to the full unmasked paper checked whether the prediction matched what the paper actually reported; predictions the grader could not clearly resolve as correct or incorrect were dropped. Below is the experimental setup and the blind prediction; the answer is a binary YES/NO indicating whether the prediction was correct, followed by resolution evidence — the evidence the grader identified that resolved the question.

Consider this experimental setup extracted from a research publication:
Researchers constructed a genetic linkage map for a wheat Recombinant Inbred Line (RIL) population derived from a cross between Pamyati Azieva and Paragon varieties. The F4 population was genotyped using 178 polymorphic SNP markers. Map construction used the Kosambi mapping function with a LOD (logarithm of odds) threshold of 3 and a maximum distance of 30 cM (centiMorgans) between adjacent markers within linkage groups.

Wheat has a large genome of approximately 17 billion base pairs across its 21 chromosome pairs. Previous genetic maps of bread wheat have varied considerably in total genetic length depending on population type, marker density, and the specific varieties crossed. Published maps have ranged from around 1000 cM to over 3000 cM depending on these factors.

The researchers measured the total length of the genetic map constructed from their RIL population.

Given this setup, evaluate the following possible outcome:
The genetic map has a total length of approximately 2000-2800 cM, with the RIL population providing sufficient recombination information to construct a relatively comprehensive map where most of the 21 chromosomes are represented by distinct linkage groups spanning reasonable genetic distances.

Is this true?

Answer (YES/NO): NO